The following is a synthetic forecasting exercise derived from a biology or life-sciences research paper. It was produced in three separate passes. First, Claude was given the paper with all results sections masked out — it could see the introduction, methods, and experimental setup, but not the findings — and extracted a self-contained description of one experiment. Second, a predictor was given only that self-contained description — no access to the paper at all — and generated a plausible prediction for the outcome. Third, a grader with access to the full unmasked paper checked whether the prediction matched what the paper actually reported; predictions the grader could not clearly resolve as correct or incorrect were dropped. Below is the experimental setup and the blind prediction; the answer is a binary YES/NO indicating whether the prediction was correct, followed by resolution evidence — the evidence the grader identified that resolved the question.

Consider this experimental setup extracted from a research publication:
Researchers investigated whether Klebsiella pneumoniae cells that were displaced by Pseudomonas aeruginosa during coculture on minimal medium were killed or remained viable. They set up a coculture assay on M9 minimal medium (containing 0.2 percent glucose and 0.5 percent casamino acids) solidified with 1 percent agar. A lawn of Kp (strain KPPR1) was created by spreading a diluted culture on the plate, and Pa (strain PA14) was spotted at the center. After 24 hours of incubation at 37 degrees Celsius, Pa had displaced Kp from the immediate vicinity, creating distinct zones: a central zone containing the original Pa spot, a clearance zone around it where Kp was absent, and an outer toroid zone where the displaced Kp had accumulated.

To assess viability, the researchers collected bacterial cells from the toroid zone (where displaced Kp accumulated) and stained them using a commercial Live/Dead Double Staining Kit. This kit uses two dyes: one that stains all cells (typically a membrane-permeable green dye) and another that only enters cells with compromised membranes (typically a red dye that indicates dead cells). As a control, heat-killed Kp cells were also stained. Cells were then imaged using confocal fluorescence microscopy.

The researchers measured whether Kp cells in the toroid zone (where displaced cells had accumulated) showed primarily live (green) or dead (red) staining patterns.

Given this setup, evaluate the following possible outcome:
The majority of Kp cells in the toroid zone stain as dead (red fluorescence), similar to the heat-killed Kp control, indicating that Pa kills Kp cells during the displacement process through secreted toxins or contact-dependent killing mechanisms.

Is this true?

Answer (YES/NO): NO